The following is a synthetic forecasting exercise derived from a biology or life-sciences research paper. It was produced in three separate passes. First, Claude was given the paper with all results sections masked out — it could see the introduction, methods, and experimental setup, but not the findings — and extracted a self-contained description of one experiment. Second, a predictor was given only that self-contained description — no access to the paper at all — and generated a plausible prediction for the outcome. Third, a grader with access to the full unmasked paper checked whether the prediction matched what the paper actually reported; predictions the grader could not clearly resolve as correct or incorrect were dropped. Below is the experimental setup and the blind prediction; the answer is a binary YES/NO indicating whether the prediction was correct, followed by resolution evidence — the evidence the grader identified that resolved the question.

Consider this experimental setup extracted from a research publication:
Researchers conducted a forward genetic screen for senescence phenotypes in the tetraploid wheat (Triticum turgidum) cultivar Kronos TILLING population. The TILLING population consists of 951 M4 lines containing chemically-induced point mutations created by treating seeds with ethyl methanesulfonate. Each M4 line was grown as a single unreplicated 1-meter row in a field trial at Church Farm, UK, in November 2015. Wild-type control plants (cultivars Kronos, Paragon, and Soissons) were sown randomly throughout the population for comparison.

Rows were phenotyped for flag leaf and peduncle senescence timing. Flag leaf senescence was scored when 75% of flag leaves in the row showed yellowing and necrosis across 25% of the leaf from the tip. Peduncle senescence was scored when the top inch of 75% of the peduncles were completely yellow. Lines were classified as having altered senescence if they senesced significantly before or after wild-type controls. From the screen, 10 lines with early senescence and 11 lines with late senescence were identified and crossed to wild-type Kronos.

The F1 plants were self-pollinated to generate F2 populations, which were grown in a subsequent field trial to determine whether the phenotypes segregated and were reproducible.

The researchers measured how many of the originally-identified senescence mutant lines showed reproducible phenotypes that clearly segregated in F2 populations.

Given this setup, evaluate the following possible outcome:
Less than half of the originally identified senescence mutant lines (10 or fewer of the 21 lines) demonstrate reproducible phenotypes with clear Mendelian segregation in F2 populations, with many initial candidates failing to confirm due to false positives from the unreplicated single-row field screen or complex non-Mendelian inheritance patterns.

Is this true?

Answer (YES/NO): YES